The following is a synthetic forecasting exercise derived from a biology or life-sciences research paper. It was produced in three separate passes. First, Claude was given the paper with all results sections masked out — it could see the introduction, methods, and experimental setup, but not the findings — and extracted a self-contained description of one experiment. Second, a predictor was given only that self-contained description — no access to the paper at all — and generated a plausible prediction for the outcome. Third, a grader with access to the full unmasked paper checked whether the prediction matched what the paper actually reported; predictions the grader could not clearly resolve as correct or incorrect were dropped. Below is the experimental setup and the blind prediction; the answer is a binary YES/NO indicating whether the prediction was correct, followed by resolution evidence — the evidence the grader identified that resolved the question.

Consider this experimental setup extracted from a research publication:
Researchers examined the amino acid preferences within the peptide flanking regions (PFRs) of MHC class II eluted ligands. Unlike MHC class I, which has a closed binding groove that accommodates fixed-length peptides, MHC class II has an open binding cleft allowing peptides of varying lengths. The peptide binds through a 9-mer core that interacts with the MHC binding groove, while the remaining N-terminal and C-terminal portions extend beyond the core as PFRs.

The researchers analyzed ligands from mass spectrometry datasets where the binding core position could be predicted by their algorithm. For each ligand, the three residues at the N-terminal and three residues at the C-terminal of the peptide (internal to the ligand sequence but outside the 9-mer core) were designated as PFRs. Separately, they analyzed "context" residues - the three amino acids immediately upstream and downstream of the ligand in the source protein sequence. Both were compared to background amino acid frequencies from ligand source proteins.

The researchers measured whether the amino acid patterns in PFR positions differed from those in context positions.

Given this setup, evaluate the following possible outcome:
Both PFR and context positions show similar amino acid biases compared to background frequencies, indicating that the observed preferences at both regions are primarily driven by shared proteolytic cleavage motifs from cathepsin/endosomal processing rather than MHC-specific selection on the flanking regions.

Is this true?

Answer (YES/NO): NO